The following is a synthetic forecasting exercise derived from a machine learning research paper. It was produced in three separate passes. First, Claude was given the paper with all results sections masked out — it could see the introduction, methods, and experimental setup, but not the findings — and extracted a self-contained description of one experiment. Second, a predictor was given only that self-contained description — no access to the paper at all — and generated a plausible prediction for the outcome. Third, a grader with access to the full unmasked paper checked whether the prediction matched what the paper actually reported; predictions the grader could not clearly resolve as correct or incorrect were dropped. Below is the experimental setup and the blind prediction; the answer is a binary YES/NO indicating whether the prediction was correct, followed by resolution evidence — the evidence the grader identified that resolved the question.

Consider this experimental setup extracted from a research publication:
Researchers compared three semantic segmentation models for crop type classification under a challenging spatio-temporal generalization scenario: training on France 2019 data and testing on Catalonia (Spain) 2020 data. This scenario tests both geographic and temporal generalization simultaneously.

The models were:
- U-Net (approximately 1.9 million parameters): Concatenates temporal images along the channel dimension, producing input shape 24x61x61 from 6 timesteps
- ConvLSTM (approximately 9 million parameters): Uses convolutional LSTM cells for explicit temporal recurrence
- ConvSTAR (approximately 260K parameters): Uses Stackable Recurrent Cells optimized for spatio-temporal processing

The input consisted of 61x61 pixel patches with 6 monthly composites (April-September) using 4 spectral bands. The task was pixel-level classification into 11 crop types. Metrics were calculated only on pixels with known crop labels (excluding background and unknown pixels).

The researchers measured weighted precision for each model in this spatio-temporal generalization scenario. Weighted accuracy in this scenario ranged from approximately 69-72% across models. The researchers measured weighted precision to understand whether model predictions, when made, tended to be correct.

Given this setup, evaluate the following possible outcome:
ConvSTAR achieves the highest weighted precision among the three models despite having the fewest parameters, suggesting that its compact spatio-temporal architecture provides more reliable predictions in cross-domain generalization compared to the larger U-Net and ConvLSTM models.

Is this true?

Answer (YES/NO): NO